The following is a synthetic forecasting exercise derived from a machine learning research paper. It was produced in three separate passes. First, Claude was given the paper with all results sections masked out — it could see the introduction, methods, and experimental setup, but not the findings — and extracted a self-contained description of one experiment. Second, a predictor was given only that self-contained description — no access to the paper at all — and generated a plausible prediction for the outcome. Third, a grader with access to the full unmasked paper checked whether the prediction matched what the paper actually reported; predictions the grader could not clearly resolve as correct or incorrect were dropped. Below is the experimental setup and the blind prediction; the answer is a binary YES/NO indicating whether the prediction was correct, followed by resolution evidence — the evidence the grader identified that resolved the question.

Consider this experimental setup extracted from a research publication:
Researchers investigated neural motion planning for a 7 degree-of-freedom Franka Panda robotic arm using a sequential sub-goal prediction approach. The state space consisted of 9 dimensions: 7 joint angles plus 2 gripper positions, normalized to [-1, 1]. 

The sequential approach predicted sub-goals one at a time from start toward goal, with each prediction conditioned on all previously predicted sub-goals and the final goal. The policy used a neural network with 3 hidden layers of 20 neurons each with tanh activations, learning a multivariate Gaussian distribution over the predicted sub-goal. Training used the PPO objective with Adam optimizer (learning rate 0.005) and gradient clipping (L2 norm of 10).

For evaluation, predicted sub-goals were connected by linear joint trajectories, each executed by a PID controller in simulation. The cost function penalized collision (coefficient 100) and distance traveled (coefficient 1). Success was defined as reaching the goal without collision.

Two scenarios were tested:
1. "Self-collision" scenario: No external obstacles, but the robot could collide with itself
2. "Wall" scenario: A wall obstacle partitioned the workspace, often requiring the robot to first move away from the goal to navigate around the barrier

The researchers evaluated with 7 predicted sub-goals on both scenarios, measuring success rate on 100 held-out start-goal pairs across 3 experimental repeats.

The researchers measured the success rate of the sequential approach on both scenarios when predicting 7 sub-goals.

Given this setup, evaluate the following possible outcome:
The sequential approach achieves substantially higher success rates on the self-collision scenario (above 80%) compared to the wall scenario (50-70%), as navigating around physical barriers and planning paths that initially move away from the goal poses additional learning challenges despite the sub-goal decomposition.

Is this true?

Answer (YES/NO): NO